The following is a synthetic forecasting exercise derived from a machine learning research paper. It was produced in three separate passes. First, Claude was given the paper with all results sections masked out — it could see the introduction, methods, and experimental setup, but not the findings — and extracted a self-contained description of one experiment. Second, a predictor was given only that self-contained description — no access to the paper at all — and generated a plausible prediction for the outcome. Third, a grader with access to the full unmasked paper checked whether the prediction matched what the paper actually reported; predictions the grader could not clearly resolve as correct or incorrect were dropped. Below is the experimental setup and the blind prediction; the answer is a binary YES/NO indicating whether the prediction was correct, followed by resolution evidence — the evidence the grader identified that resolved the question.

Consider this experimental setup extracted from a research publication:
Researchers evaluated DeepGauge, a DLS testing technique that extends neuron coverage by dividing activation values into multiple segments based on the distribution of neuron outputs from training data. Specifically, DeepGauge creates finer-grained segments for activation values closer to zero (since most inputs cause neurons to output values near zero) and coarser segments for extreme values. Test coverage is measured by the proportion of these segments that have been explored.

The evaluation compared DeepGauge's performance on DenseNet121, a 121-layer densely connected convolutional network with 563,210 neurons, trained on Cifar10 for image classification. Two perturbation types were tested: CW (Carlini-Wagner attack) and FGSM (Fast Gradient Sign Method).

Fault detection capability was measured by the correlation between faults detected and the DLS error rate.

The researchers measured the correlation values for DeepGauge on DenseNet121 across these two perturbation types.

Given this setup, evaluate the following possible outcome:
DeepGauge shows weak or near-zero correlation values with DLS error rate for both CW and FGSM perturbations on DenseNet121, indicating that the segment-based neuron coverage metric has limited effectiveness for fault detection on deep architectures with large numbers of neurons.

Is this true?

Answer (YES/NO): NO